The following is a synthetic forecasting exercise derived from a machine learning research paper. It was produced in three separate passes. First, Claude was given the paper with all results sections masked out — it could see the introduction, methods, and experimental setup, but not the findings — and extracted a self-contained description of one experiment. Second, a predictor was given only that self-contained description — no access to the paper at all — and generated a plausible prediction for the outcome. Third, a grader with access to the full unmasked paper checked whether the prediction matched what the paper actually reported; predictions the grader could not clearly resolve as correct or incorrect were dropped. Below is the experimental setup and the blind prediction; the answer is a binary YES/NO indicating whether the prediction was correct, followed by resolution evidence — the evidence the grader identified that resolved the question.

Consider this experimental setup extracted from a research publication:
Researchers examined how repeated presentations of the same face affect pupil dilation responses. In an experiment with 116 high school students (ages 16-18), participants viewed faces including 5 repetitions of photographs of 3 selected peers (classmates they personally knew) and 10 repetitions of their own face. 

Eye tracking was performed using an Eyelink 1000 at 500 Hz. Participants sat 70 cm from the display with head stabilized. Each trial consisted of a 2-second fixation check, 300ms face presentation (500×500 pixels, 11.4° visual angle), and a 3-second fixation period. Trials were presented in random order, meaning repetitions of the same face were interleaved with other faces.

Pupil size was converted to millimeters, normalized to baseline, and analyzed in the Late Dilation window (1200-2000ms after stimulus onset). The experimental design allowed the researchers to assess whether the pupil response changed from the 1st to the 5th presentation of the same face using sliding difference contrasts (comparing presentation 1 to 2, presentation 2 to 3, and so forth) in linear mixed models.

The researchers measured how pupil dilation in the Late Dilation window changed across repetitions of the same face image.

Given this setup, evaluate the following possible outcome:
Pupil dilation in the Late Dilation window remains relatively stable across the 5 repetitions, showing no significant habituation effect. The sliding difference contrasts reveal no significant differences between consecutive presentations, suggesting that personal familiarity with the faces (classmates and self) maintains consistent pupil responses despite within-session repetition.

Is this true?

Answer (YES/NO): NO